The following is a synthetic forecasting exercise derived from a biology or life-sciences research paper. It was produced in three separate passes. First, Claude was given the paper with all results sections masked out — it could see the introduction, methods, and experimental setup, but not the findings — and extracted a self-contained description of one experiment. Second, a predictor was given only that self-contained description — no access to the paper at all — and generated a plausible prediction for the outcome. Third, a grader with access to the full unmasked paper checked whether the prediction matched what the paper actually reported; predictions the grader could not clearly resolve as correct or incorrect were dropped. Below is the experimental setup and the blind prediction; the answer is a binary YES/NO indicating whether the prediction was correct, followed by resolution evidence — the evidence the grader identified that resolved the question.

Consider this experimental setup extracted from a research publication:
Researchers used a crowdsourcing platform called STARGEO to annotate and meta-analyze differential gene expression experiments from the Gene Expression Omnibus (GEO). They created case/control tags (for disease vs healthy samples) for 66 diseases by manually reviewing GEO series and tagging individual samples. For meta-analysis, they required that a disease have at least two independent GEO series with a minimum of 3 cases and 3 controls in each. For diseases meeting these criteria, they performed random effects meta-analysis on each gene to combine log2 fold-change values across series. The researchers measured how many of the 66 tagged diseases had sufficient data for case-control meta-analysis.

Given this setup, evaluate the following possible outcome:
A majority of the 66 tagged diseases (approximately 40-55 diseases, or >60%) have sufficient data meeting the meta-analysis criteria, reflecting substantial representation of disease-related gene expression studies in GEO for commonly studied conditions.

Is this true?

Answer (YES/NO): YES